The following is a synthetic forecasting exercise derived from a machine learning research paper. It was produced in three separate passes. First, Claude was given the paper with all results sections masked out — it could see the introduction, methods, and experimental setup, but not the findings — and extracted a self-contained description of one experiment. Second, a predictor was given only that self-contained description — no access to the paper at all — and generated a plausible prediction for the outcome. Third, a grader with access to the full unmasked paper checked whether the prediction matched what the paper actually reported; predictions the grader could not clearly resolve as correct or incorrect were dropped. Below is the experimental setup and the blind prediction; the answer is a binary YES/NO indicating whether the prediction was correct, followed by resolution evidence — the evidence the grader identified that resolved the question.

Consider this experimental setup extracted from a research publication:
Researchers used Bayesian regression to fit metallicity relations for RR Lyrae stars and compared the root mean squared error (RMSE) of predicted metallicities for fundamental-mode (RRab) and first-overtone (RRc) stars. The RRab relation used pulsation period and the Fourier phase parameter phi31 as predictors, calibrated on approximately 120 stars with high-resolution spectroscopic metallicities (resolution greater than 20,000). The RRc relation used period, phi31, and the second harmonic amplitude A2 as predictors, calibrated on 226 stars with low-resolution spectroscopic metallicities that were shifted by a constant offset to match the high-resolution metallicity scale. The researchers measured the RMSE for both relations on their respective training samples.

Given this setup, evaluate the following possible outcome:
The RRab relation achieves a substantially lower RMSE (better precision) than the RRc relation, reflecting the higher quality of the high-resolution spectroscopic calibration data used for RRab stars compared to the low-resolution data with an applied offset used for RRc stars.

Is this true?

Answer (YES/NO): NO